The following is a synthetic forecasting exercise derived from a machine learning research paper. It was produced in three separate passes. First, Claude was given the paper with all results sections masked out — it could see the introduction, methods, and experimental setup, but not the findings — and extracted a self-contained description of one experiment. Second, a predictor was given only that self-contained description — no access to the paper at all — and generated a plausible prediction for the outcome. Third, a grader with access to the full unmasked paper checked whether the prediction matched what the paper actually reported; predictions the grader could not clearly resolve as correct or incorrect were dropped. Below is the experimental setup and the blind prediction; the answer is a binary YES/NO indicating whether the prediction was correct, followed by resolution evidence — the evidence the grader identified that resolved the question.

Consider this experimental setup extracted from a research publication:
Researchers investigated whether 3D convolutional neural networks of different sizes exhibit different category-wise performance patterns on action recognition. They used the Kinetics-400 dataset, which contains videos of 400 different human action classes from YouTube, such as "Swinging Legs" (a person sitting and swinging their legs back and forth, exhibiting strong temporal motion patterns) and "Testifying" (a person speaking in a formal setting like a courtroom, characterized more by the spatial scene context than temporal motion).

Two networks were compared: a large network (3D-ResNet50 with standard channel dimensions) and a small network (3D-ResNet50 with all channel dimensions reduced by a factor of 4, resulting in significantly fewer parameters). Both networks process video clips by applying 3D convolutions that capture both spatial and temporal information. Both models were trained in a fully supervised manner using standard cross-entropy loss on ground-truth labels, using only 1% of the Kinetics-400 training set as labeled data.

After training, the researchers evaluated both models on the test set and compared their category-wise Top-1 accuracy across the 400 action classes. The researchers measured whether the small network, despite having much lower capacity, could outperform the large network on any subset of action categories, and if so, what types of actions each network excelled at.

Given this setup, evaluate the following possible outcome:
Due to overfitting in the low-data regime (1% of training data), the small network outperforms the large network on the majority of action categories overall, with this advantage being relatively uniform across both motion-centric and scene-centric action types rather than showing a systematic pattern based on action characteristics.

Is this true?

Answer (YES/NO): NO